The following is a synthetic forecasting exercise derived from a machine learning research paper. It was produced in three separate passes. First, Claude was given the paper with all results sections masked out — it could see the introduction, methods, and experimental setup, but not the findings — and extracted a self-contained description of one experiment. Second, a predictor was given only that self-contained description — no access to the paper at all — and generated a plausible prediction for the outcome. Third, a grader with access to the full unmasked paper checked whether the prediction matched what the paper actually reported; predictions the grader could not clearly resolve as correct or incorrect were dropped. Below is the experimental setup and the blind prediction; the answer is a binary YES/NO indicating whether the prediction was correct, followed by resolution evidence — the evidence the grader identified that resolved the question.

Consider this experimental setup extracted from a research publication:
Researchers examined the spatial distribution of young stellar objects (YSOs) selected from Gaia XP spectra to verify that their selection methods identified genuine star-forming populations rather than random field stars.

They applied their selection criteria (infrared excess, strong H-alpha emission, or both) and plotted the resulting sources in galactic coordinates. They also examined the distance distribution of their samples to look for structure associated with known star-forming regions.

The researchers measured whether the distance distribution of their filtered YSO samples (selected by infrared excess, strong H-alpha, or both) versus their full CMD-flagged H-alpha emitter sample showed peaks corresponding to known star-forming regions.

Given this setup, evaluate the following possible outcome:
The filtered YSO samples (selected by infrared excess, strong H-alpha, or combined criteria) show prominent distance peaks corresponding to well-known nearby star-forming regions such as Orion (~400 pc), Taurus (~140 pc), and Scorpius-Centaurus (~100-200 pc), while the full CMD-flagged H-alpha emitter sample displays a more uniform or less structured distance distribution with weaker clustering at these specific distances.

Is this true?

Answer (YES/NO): YES